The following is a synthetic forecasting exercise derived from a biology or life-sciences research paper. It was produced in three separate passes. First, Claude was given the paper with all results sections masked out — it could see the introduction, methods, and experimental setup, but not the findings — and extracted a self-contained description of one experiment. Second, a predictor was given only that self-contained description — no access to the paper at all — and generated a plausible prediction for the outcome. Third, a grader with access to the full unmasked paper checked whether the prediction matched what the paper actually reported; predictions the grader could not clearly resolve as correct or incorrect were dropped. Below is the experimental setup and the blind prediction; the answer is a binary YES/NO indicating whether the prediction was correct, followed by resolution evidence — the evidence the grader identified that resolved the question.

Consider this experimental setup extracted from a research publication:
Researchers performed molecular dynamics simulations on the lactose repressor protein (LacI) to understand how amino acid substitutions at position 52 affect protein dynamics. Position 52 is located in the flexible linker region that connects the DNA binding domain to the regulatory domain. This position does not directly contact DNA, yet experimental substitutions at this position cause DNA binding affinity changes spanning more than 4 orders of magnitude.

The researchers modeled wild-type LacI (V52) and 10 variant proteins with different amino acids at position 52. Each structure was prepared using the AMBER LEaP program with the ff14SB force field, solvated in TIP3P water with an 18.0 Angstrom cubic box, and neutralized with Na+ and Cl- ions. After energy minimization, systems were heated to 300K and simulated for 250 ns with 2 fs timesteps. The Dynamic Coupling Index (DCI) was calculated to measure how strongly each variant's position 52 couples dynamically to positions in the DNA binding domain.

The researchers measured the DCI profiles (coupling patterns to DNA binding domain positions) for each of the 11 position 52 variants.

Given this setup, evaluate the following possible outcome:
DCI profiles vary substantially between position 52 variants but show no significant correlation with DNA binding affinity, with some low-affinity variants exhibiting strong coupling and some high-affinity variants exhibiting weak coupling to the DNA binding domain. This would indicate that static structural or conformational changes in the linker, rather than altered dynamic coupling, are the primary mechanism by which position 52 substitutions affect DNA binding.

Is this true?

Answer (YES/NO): NO